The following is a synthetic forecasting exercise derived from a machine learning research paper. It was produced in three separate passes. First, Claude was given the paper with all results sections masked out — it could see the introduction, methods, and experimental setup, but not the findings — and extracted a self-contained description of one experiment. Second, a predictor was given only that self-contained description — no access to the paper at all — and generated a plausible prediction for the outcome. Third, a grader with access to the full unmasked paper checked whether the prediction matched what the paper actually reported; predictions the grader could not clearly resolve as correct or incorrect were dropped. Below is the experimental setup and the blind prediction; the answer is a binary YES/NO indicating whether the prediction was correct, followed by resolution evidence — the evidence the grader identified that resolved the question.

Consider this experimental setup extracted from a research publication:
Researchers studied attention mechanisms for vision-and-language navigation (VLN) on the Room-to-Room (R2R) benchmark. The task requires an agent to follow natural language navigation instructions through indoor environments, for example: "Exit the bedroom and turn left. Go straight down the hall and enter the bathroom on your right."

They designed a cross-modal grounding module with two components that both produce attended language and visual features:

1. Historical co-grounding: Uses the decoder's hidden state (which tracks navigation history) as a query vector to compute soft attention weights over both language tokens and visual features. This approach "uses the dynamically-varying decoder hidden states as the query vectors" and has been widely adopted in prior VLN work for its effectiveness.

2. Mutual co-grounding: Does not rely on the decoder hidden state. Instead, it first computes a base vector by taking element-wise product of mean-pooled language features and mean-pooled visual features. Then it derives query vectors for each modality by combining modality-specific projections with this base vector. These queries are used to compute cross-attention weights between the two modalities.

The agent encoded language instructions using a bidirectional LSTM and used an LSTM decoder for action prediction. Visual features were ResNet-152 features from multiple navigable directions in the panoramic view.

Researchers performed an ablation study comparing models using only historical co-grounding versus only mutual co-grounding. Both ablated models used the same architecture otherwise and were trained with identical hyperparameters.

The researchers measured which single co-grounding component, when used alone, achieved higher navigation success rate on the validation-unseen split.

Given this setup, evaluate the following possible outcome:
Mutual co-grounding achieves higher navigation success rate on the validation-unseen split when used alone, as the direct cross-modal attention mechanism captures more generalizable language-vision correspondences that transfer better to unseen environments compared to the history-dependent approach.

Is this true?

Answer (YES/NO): NO